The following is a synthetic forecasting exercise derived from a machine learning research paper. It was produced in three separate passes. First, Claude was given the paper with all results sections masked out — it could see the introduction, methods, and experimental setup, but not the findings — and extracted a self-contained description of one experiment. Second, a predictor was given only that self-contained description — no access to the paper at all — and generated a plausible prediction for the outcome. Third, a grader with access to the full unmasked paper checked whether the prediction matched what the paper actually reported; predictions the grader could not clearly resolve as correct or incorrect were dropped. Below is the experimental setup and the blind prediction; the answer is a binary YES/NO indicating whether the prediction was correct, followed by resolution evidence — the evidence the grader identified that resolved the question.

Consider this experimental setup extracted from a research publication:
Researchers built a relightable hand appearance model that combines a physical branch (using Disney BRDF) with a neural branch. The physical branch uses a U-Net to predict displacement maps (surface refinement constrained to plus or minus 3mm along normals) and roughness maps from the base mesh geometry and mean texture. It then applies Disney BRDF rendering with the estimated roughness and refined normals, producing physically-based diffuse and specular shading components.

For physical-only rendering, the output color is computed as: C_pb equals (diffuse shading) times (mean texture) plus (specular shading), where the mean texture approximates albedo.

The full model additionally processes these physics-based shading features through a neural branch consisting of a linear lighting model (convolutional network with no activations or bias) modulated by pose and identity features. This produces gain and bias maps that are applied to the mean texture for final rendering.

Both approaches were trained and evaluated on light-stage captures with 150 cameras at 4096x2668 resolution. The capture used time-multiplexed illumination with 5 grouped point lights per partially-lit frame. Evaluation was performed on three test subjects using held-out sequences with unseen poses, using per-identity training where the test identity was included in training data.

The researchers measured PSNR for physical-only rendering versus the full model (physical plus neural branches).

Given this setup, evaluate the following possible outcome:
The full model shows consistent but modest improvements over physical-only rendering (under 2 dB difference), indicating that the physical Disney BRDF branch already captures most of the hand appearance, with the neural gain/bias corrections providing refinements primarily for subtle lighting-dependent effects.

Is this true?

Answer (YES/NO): NO